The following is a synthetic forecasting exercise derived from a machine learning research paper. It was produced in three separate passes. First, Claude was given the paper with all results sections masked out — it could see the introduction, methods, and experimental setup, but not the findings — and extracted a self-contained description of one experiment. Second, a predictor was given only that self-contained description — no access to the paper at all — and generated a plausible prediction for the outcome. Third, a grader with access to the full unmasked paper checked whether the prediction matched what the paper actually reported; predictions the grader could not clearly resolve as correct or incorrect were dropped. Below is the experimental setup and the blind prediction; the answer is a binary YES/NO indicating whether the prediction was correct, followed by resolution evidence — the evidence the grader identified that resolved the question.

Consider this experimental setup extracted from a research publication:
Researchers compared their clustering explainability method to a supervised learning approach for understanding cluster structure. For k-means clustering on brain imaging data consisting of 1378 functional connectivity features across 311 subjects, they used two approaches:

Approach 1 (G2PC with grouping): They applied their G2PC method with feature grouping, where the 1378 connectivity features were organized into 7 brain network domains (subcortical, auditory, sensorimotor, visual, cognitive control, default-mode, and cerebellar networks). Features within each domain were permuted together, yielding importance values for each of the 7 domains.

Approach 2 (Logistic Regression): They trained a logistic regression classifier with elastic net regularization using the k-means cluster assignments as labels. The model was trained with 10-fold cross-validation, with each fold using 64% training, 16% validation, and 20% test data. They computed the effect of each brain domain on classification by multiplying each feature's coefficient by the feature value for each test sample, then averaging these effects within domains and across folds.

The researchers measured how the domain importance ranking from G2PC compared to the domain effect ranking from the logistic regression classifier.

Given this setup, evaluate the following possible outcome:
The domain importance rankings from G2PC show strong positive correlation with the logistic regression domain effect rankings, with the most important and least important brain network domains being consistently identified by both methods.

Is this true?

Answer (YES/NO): NO